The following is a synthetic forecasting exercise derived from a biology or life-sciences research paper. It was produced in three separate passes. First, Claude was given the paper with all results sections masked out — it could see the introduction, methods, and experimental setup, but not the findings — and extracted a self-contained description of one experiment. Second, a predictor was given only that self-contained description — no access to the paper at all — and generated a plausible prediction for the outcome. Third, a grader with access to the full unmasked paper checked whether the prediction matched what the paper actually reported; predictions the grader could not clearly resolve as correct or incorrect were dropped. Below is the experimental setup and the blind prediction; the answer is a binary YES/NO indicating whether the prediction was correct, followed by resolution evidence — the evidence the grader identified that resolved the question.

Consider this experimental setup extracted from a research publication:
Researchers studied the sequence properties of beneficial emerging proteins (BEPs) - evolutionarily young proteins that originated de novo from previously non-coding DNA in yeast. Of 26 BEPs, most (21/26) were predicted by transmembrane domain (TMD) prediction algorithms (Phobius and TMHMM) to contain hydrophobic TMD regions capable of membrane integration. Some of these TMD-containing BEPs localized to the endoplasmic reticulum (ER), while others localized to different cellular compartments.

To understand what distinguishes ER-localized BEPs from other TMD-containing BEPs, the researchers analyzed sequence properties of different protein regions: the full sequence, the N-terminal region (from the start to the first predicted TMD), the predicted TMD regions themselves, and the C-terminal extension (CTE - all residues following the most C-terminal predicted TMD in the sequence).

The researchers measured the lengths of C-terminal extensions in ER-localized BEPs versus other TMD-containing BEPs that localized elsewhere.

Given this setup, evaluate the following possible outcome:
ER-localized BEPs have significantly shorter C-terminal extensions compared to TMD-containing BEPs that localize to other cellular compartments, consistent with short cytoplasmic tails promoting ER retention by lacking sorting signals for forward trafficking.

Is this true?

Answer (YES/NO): NO